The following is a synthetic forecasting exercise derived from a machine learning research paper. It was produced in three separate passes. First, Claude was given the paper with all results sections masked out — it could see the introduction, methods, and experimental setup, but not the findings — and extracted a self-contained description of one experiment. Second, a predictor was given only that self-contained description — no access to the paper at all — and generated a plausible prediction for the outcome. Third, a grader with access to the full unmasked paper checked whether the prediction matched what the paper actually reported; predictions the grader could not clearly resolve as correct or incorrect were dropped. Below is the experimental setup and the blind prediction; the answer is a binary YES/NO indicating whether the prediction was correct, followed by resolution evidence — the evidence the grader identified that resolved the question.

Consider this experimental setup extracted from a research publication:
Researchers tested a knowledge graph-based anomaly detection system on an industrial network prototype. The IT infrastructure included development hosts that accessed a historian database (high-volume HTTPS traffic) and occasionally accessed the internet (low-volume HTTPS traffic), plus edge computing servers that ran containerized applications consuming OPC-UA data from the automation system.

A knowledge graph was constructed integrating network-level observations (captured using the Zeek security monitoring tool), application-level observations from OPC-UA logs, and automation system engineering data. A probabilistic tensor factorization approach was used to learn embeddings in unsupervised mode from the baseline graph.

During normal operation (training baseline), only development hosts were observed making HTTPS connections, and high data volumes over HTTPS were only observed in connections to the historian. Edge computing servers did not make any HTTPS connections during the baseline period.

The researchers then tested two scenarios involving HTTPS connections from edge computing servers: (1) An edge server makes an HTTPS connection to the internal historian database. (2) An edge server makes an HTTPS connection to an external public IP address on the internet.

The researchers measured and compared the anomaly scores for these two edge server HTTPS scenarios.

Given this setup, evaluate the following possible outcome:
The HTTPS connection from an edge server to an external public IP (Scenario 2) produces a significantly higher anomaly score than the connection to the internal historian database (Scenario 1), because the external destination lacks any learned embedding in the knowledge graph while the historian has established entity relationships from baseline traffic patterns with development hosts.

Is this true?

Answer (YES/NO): YES